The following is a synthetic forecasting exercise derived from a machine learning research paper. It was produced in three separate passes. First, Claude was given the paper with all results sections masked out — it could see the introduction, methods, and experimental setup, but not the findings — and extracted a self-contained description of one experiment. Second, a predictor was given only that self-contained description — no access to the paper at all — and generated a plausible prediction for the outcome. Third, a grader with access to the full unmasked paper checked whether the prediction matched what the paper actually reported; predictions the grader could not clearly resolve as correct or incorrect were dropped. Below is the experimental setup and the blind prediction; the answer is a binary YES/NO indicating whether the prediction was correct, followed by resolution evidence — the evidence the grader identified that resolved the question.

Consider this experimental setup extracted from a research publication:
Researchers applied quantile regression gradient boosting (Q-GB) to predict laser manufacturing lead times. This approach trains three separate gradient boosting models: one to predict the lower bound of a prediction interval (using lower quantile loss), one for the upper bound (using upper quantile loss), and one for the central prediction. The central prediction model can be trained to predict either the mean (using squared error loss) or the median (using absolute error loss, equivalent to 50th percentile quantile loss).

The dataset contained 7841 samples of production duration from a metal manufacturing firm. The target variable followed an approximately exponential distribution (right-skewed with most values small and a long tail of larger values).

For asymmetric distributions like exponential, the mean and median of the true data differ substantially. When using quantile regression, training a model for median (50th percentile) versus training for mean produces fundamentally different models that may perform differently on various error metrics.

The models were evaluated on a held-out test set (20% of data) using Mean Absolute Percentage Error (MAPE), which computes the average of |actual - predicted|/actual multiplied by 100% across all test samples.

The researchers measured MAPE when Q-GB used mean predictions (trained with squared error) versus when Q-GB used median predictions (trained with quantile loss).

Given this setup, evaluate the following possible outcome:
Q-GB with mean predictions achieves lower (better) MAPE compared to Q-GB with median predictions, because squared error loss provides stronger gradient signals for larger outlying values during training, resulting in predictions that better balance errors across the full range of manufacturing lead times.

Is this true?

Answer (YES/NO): NO